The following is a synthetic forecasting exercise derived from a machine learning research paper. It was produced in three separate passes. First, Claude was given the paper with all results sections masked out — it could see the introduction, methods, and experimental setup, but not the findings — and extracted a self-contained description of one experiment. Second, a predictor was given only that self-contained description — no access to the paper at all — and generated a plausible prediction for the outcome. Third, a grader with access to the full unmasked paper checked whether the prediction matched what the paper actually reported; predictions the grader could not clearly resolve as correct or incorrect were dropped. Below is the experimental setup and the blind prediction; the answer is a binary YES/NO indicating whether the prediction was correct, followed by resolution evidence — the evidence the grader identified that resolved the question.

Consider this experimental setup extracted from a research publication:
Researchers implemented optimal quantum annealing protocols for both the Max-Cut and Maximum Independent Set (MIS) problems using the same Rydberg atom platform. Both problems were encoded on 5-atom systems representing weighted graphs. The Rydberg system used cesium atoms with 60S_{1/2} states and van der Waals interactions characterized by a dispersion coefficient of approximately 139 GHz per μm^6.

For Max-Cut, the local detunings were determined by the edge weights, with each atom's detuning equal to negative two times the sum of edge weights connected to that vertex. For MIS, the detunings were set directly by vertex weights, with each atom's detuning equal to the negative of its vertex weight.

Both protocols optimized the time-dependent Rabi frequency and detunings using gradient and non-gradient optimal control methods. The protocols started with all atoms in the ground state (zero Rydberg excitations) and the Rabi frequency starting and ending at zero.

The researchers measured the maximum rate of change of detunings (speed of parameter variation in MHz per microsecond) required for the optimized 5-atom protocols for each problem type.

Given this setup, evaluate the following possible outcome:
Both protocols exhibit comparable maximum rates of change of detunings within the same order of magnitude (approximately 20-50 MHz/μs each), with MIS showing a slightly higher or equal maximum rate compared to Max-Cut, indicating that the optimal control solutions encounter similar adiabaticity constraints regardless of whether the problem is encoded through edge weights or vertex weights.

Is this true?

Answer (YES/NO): NO